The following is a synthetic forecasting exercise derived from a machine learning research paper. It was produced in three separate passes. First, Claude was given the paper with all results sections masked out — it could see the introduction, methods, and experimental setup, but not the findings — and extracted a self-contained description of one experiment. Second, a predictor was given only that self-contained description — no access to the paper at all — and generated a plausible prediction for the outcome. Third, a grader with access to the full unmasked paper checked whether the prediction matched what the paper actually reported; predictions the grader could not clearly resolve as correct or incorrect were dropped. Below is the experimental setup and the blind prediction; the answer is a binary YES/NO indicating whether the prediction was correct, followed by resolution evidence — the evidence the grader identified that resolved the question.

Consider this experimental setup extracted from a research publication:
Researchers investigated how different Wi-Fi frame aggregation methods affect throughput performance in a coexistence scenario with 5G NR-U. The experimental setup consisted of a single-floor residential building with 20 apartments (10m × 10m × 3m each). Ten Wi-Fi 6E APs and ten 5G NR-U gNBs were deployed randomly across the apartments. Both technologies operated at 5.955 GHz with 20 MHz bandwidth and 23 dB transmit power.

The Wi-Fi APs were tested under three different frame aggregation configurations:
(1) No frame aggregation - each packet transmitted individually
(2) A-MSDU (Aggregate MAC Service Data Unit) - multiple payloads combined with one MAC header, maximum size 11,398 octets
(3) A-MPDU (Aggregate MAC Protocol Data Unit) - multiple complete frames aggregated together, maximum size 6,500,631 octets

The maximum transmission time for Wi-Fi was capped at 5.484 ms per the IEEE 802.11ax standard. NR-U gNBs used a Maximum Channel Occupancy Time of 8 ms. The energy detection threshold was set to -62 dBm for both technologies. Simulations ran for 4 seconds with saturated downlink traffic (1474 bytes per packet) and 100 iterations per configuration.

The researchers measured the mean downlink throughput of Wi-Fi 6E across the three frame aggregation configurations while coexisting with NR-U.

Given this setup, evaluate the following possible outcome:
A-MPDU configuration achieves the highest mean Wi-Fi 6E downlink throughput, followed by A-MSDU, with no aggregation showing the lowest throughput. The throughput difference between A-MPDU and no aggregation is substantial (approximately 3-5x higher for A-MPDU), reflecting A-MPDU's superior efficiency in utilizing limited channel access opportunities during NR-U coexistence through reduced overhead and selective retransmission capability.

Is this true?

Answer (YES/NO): YES